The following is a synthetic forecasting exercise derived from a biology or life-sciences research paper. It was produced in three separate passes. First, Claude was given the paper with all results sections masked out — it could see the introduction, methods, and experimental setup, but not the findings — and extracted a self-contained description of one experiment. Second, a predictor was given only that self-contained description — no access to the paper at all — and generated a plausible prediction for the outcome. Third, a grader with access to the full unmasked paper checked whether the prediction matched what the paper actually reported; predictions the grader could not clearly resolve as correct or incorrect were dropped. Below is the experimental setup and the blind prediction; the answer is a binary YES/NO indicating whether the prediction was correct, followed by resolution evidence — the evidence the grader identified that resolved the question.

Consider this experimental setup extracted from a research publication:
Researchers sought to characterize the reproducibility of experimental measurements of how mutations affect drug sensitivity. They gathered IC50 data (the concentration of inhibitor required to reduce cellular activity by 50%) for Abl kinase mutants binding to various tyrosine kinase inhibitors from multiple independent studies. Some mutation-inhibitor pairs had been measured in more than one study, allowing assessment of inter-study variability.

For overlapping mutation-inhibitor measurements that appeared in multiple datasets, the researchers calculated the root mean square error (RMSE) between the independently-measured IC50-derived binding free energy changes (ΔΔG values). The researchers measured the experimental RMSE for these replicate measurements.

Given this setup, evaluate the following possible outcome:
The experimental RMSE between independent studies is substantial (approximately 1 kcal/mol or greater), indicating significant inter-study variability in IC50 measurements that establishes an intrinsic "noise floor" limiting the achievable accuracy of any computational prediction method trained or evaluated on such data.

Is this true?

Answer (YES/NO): NO